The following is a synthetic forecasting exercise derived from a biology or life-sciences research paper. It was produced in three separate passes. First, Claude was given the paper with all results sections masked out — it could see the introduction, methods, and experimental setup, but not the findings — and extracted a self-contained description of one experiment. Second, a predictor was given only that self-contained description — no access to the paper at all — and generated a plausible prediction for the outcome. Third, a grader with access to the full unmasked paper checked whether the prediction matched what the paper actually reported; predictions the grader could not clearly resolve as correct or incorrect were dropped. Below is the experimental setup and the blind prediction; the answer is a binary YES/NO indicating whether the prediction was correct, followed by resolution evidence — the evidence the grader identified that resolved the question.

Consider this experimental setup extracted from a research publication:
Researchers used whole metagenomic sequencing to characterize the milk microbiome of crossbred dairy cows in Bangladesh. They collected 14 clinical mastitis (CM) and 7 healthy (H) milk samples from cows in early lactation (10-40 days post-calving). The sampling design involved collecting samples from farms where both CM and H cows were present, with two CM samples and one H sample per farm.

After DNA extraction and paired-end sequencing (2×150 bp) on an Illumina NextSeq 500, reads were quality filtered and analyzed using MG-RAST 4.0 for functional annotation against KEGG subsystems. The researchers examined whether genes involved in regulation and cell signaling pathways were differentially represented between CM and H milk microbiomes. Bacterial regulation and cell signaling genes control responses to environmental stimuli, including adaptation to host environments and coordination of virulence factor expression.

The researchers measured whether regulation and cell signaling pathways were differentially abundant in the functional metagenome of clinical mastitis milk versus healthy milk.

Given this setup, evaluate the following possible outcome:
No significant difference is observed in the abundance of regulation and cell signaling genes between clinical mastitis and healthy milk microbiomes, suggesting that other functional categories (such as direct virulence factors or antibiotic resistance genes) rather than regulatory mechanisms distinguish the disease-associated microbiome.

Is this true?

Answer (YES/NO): NO